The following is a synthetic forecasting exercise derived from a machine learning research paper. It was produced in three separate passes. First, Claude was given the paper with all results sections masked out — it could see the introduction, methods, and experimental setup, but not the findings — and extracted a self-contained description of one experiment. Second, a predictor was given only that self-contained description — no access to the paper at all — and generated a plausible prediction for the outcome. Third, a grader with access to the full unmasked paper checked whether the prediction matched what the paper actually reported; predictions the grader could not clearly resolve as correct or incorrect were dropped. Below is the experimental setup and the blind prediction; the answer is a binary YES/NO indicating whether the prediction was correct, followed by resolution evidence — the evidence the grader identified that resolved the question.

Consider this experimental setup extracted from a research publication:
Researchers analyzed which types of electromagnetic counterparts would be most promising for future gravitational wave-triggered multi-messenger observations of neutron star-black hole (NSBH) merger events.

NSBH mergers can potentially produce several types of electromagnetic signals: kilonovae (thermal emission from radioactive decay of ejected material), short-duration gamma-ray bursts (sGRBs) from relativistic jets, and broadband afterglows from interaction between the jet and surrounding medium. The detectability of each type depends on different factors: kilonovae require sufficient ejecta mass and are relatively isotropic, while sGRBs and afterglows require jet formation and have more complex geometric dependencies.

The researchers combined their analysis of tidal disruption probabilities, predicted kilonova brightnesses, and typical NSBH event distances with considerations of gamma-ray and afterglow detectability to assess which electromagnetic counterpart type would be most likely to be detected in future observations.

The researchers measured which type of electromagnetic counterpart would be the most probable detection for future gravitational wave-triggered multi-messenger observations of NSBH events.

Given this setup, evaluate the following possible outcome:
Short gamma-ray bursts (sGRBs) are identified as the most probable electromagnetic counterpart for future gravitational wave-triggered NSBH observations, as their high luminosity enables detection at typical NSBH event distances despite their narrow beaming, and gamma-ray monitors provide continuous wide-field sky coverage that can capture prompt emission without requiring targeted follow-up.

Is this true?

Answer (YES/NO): NO